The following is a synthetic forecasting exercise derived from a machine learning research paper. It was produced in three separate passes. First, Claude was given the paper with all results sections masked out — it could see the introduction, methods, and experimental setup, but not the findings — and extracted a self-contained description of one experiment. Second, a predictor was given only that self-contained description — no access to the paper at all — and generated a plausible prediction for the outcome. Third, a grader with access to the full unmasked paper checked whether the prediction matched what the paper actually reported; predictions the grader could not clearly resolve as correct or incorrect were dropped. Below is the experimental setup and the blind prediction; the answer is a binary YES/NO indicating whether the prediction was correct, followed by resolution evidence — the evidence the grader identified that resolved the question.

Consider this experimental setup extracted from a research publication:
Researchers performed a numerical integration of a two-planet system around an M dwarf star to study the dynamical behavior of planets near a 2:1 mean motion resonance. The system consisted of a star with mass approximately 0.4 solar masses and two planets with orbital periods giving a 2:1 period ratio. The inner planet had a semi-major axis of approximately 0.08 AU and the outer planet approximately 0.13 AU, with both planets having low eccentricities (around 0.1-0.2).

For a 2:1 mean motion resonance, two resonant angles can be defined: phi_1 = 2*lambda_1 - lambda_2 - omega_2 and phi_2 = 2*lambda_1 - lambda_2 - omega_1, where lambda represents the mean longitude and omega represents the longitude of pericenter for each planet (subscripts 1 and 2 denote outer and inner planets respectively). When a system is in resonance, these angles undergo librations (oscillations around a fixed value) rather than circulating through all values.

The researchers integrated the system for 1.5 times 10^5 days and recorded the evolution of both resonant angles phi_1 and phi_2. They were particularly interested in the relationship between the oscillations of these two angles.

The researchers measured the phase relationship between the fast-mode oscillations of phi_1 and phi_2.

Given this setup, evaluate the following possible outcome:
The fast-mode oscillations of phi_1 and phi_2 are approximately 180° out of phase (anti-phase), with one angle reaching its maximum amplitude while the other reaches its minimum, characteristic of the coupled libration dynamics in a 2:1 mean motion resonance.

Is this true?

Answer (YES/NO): NO